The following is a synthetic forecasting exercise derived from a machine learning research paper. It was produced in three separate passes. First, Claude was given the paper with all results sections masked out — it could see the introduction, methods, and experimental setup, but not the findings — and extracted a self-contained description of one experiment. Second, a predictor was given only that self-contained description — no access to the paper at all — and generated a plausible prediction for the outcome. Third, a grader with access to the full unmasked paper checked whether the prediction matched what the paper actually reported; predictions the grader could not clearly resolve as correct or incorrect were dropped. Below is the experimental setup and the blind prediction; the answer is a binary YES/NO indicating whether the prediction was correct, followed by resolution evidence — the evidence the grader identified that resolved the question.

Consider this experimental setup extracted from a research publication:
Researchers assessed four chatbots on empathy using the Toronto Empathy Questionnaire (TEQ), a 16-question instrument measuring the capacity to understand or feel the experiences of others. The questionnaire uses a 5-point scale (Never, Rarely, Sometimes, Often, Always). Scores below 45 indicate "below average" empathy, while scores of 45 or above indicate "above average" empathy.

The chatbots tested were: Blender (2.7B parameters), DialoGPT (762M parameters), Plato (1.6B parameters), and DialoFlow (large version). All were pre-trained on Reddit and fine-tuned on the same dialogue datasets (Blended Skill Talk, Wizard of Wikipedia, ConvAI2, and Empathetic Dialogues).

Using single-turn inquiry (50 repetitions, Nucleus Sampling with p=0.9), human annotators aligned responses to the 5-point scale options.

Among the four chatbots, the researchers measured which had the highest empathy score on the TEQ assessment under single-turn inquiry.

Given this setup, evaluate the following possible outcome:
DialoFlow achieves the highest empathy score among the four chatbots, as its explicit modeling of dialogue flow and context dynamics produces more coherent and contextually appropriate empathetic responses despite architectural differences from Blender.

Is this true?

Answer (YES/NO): NO